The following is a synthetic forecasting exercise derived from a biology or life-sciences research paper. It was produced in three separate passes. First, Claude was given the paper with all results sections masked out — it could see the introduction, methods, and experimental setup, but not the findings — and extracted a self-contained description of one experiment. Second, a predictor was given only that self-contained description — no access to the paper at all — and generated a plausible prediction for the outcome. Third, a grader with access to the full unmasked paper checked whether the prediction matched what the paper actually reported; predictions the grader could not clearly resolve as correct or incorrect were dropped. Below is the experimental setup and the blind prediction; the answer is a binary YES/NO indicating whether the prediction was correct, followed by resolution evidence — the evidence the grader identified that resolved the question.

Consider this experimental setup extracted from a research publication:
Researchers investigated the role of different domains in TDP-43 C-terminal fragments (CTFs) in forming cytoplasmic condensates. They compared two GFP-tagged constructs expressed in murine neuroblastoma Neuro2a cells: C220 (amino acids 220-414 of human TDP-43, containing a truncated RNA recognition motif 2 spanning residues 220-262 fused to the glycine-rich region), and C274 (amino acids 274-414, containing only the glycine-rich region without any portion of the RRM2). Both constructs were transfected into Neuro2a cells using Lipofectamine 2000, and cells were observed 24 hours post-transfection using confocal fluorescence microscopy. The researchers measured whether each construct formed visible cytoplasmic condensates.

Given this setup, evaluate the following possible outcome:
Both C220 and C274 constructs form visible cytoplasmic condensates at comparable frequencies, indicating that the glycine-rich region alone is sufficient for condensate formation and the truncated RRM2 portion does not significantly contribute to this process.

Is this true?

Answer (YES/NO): NO